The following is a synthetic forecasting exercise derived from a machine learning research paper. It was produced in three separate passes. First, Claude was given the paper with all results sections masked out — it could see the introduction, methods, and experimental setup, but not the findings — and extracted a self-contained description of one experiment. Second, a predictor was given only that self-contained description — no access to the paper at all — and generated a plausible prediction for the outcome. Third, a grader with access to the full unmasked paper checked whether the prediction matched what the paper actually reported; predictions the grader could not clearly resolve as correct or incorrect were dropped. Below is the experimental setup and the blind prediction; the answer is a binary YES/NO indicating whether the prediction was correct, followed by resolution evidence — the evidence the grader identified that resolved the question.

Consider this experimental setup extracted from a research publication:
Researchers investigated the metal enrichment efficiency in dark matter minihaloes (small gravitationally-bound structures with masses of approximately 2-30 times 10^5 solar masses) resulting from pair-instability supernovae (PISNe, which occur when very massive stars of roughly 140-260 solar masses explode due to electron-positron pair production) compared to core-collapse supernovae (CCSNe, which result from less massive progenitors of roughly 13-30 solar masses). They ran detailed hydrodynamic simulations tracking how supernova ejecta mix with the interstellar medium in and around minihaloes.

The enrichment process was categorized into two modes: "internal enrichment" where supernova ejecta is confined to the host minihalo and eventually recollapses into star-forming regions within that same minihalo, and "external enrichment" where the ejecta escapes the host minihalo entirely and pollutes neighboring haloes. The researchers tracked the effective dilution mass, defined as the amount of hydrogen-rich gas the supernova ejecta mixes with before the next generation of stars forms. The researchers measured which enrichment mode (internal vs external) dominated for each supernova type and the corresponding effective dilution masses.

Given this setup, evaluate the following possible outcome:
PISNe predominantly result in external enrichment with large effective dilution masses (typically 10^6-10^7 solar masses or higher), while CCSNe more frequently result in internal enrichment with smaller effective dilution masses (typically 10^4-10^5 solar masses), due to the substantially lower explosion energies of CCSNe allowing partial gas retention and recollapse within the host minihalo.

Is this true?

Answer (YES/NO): NO